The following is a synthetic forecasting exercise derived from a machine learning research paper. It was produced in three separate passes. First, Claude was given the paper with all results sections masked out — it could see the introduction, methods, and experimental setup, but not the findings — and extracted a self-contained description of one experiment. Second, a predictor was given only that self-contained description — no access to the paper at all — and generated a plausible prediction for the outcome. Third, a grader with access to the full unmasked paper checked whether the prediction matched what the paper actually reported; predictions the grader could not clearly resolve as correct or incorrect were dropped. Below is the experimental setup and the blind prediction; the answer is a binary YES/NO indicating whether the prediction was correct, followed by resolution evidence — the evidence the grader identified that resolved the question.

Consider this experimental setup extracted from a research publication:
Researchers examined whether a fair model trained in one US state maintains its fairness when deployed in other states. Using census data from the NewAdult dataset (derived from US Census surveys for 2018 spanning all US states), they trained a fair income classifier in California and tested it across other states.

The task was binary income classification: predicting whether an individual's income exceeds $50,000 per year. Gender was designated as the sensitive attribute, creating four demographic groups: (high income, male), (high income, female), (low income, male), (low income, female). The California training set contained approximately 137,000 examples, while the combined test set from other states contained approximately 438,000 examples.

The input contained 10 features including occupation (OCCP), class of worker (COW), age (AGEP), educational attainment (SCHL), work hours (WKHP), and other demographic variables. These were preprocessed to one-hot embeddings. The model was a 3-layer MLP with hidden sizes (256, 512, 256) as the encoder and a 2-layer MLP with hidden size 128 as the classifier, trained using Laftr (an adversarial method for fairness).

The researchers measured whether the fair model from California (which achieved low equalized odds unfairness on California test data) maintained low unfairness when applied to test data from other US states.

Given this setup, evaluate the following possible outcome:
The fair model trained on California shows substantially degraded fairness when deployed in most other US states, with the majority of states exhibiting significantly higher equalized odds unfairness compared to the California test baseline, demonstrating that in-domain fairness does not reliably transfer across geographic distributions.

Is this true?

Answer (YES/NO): YES